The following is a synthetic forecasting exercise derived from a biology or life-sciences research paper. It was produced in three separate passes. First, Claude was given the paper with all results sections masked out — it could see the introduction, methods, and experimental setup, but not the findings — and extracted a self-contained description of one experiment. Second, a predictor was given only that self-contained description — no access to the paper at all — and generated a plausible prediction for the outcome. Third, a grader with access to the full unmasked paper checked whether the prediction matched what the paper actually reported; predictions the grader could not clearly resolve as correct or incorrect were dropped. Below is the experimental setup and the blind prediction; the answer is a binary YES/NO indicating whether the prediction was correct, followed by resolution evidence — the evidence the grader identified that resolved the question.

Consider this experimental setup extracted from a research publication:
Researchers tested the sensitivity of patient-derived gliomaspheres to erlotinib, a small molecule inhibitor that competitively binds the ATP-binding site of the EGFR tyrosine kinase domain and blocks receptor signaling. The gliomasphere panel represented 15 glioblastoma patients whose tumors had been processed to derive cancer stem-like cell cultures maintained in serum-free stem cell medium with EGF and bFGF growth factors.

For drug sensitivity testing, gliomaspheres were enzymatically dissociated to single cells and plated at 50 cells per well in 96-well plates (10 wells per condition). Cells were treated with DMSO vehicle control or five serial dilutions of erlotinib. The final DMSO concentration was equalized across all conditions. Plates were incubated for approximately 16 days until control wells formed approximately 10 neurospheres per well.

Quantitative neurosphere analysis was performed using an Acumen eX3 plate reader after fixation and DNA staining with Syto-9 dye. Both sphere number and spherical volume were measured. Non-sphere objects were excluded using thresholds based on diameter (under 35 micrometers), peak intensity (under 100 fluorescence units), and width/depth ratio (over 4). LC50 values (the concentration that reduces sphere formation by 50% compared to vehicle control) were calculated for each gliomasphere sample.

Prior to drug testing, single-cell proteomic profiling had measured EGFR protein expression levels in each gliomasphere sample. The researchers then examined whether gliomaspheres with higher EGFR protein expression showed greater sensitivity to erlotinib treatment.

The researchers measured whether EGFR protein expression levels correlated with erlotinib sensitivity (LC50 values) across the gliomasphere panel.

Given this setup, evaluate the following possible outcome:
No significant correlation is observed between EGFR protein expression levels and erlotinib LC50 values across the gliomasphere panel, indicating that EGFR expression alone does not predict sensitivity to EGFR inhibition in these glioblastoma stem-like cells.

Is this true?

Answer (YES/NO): NO